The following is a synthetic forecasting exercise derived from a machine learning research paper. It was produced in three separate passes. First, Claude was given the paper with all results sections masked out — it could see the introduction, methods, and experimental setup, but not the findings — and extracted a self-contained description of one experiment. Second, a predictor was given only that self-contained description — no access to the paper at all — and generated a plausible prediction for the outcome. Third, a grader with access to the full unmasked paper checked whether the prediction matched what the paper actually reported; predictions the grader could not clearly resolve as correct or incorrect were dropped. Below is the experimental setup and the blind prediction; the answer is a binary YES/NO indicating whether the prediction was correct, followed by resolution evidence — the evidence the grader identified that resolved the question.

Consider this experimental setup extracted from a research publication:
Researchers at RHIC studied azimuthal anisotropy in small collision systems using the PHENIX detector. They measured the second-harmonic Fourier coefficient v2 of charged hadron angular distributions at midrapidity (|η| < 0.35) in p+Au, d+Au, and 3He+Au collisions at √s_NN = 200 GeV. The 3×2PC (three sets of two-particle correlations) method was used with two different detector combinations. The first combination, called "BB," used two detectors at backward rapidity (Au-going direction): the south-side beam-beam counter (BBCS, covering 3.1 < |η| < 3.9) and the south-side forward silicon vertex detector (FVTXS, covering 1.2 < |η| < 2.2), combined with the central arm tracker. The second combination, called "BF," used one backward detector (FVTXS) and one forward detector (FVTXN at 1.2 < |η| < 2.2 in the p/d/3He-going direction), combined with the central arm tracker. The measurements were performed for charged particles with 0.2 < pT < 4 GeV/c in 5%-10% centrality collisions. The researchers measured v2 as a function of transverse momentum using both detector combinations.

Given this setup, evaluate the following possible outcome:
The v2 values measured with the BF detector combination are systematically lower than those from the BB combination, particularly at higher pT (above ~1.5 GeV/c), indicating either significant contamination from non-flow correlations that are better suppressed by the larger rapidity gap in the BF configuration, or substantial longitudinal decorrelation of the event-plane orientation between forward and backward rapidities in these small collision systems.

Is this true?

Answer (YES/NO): NO